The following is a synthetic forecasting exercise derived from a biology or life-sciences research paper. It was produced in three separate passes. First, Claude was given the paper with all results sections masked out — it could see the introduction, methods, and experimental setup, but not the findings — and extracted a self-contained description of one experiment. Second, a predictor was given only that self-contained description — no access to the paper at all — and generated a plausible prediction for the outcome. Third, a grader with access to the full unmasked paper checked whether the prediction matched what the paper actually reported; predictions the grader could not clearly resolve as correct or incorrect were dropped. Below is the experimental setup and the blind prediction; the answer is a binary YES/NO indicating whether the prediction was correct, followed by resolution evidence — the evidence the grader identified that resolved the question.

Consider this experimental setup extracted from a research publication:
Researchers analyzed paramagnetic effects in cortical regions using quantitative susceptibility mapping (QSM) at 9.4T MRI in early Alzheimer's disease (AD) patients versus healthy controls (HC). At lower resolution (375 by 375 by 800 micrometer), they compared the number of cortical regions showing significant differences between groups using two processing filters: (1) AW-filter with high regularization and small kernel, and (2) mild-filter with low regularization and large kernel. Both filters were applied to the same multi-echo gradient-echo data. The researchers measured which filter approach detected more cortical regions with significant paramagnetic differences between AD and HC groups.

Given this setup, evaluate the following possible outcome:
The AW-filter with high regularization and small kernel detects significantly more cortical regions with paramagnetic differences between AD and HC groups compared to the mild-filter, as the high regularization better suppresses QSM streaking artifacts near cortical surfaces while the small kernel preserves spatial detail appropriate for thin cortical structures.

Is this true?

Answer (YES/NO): YES